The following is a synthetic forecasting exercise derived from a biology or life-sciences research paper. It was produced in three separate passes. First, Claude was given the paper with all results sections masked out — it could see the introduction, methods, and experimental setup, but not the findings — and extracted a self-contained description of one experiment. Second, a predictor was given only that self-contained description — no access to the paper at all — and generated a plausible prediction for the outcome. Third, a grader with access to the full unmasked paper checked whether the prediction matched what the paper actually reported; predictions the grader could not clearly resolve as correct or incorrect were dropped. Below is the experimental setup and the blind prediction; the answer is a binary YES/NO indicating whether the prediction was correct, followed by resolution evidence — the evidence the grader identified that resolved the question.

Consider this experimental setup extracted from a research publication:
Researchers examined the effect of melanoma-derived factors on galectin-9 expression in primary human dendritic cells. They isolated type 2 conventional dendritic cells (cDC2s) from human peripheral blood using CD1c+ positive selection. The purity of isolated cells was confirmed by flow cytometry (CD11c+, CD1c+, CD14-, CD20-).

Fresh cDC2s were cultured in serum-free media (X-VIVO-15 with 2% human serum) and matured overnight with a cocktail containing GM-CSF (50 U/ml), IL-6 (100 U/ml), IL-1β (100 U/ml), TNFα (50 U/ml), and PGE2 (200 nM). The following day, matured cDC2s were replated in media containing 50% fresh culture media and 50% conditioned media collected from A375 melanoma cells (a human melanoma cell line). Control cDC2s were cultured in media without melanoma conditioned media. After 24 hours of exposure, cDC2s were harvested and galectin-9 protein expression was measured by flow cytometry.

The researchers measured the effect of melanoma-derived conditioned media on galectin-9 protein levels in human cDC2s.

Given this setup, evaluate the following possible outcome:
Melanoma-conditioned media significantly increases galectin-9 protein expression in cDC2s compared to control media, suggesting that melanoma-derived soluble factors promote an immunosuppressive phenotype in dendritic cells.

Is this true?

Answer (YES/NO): NO